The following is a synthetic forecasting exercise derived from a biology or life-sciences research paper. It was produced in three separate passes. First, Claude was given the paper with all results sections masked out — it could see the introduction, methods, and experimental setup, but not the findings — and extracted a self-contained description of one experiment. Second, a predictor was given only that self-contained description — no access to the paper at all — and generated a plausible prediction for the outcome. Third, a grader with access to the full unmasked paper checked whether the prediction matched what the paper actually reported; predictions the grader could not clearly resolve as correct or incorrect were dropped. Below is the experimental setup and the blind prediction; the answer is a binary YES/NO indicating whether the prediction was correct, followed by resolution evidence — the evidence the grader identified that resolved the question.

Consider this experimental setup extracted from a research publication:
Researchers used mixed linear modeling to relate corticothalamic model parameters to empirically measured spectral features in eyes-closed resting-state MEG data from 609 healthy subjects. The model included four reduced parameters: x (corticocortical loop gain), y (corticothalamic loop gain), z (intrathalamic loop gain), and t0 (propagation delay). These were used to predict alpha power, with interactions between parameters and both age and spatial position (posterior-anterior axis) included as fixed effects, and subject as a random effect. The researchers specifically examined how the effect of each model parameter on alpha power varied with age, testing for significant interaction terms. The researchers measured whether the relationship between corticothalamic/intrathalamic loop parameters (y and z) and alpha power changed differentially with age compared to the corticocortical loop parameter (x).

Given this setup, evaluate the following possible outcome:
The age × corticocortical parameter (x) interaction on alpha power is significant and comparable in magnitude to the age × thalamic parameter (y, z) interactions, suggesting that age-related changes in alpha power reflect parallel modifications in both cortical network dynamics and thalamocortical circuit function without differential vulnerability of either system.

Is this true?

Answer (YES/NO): NO